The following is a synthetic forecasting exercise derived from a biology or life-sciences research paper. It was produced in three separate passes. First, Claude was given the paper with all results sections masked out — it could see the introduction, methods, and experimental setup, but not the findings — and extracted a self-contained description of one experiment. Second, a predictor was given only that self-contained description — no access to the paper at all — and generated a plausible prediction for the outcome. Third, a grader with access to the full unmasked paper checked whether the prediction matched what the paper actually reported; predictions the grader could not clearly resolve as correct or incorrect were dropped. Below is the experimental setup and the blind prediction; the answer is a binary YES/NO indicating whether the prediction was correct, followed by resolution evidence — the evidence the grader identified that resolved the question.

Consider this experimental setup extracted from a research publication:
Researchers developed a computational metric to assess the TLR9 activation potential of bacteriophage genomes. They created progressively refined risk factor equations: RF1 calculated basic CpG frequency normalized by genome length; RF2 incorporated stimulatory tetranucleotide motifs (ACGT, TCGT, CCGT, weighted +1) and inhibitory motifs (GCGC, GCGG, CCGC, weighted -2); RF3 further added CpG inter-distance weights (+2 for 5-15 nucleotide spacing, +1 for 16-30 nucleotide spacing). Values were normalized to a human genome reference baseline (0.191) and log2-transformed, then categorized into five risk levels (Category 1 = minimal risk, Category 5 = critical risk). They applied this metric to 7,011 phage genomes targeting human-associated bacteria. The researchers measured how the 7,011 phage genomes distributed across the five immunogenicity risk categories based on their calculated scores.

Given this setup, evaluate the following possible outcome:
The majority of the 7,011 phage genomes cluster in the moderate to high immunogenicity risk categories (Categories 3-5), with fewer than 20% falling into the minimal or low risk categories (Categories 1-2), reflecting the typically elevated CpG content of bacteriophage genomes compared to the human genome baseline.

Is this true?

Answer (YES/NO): YES